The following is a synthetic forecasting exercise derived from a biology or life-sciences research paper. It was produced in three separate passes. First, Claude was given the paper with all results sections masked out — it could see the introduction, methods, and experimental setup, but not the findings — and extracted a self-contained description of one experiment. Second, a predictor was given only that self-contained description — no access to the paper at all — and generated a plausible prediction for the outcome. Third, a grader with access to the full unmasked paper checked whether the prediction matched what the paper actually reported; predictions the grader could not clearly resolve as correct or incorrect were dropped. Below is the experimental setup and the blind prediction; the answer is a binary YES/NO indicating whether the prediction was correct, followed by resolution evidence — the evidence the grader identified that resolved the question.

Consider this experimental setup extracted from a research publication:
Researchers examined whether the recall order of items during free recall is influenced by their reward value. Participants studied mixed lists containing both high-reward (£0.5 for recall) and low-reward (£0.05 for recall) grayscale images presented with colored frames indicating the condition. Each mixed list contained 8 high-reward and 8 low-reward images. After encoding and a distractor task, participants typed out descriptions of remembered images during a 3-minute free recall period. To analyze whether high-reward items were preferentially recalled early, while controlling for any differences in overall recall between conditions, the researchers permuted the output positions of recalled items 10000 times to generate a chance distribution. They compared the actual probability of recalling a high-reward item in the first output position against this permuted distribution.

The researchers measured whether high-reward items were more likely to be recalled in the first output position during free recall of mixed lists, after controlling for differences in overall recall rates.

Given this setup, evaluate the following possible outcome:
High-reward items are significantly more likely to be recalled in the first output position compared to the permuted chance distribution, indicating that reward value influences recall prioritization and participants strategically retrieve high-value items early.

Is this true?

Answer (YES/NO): YES